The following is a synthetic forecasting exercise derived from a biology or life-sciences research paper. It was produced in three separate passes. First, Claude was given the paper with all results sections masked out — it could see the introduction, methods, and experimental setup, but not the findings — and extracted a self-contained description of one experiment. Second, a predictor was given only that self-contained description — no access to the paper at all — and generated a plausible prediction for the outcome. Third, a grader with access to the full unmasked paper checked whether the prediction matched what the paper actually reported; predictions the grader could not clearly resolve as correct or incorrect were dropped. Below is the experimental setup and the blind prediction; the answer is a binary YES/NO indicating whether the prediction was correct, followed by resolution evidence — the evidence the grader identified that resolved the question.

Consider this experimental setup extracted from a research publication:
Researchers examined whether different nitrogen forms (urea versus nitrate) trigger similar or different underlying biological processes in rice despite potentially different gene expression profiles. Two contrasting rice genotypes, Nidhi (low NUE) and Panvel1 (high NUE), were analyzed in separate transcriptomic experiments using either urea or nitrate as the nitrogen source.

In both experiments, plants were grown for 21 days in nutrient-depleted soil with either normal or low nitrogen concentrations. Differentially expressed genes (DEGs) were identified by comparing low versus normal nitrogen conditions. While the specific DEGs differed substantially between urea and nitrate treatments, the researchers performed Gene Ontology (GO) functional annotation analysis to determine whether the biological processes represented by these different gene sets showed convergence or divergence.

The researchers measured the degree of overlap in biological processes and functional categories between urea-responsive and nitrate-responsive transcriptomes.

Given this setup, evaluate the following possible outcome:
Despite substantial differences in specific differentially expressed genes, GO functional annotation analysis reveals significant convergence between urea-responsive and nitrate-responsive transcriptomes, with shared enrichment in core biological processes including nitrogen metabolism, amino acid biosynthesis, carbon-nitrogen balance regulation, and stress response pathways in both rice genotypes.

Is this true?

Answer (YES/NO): NO